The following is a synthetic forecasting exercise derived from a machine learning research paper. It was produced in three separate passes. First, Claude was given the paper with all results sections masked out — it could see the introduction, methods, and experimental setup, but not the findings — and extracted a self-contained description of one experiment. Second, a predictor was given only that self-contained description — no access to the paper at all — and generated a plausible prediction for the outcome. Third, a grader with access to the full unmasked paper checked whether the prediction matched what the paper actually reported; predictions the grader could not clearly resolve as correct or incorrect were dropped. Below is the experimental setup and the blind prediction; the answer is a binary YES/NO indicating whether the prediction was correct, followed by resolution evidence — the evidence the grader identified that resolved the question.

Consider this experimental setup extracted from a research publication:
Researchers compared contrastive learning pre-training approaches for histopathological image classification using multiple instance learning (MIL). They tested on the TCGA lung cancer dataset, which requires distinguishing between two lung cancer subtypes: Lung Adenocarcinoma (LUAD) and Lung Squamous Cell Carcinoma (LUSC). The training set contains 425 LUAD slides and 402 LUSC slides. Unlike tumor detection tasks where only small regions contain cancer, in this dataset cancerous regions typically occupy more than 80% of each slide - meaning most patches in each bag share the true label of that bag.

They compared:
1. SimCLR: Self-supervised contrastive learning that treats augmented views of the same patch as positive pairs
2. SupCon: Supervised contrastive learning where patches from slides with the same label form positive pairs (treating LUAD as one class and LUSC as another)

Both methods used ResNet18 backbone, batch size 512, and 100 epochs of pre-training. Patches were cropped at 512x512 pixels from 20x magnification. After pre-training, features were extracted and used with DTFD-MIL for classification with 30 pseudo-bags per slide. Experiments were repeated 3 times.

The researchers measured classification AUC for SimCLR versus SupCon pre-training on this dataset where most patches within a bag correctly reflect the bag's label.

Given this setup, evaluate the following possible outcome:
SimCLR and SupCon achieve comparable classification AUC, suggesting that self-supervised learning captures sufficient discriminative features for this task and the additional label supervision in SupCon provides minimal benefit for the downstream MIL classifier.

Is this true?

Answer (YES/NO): NO